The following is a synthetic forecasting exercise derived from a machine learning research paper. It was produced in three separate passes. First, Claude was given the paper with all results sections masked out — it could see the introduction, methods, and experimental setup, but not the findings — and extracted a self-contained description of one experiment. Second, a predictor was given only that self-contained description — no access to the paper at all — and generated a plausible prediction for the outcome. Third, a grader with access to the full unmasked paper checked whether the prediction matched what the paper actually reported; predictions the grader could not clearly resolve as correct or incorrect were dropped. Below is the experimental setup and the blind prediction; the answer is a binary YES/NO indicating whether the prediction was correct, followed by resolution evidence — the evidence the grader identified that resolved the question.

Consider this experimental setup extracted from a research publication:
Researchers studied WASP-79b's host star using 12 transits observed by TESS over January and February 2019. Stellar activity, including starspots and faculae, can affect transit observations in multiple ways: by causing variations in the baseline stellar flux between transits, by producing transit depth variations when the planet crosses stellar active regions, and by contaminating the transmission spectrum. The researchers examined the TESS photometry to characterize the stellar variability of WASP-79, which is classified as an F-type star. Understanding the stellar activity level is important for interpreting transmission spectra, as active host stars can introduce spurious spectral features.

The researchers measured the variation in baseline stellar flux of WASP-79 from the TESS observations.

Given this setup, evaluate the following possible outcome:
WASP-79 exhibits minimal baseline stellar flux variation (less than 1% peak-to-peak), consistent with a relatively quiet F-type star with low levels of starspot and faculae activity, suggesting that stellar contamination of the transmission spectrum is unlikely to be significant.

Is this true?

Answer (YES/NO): YES